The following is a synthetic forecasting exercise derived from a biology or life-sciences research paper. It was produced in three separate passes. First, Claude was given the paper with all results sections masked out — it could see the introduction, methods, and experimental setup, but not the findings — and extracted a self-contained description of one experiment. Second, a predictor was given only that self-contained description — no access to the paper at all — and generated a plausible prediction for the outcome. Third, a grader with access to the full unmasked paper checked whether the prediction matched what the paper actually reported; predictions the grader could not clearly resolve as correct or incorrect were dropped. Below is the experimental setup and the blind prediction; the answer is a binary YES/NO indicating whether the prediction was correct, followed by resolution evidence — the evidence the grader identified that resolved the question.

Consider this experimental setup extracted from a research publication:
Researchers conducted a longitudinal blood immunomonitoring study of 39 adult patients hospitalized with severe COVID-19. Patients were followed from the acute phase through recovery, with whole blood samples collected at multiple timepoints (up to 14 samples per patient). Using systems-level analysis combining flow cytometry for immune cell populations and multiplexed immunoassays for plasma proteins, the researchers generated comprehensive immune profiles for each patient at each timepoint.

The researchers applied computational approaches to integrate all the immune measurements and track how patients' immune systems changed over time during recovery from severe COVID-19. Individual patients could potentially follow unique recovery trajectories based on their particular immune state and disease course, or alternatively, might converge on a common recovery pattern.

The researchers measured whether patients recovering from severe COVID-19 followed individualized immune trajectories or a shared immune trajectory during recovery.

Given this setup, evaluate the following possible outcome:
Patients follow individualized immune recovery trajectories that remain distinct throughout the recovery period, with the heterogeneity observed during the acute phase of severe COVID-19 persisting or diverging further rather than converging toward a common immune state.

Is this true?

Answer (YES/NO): NO